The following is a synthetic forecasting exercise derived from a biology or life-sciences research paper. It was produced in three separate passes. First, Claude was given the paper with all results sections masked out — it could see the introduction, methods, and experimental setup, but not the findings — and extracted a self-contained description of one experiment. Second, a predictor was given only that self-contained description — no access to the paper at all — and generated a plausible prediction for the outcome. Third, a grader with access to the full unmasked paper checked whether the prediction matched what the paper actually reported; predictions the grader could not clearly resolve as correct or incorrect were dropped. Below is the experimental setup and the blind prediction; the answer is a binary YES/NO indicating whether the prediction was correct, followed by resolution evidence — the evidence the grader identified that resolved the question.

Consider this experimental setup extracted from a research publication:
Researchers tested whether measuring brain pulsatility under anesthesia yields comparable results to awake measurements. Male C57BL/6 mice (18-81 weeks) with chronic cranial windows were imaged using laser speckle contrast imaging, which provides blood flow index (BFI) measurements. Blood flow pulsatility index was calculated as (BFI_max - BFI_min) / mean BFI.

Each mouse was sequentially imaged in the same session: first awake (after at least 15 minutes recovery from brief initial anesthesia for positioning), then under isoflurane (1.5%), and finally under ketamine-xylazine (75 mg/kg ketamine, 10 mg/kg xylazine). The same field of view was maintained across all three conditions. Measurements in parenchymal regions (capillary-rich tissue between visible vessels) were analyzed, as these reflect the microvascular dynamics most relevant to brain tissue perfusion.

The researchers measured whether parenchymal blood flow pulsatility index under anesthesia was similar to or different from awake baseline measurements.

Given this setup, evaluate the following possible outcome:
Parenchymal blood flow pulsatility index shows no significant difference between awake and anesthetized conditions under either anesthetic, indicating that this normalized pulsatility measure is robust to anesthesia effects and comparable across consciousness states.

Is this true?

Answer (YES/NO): NO